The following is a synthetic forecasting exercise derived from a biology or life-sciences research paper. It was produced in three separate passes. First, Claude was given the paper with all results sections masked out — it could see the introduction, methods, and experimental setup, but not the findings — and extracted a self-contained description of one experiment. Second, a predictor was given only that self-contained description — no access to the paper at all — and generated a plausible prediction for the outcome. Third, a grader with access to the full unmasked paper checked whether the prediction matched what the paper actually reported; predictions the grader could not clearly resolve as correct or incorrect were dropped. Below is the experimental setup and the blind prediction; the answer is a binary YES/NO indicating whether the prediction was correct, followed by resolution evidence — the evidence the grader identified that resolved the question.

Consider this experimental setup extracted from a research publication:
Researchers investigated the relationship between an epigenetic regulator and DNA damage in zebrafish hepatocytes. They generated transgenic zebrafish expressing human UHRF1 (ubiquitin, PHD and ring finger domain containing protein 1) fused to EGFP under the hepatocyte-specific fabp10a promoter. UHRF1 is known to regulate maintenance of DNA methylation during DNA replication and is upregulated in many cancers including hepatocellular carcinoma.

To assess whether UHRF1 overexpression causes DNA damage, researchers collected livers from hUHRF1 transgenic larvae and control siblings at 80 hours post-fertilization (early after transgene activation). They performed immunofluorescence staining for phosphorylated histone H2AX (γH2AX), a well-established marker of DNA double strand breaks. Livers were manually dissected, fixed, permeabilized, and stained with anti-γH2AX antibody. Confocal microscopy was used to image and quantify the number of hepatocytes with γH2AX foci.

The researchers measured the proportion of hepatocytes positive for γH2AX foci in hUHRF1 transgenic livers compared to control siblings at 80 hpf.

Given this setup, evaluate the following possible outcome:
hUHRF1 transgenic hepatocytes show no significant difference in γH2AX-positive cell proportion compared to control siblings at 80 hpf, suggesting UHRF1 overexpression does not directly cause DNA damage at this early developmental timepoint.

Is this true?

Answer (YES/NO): NO